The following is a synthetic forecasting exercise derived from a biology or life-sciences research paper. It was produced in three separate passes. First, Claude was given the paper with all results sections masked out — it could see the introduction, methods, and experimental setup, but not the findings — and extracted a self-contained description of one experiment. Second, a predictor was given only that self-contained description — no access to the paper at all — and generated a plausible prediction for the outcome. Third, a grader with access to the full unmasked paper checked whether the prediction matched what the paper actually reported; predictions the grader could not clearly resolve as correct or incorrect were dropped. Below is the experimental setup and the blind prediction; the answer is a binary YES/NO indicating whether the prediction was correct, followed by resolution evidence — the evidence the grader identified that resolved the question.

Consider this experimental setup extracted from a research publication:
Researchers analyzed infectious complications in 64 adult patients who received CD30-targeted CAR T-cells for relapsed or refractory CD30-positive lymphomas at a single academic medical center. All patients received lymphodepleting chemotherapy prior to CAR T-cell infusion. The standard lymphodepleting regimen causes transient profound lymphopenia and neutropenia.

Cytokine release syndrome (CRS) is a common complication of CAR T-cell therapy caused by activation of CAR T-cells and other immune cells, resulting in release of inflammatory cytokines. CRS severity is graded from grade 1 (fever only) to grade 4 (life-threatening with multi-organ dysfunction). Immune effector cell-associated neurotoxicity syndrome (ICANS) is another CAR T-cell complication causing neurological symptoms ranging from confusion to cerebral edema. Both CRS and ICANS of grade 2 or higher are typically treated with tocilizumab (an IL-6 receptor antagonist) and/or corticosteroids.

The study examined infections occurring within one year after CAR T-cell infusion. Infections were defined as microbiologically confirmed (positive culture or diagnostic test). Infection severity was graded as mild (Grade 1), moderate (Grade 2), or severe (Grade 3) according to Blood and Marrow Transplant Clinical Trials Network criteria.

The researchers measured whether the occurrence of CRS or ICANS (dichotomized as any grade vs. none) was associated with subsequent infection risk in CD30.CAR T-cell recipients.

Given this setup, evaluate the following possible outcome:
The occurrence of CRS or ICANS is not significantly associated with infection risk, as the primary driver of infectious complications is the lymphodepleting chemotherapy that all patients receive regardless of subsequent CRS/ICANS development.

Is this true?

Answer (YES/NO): NO